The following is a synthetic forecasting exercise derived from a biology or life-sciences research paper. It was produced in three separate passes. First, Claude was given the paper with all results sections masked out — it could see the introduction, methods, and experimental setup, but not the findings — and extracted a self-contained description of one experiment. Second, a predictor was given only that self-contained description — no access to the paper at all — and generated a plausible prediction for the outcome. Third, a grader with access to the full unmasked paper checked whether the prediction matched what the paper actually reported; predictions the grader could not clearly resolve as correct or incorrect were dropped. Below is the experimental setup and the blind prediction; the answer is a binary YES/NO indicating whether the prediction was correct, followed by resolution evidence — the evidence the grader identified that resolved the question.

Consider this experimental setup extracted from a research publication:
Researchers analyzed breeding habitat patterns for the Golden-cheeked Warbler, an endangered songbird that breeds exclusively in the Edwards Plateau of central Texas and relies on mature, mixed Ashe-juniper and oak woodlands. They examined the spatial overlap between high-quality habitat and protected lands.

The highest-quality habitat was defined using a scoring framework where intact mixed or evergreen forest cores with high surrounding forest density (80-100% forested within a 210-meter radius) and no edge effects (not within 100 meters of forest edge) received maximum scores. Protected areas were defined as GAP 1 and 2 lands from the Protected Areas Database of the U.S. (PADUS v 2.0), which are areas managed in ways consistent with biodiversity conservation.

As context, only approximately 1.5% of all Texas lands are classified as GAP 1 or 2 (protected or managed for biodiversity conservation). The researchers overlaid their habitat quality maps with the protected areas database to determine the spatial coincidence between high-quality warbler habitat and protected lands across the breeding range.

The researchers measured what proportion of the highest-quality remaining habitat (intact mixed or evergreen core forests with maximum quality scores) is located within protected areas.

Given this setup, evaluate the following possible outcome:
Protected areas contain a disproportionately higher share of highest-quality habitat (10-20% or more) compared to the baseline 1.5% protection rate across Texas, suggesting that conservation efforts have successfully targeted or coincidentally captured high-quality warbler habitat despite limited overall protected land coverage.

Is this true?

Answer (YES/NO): YES